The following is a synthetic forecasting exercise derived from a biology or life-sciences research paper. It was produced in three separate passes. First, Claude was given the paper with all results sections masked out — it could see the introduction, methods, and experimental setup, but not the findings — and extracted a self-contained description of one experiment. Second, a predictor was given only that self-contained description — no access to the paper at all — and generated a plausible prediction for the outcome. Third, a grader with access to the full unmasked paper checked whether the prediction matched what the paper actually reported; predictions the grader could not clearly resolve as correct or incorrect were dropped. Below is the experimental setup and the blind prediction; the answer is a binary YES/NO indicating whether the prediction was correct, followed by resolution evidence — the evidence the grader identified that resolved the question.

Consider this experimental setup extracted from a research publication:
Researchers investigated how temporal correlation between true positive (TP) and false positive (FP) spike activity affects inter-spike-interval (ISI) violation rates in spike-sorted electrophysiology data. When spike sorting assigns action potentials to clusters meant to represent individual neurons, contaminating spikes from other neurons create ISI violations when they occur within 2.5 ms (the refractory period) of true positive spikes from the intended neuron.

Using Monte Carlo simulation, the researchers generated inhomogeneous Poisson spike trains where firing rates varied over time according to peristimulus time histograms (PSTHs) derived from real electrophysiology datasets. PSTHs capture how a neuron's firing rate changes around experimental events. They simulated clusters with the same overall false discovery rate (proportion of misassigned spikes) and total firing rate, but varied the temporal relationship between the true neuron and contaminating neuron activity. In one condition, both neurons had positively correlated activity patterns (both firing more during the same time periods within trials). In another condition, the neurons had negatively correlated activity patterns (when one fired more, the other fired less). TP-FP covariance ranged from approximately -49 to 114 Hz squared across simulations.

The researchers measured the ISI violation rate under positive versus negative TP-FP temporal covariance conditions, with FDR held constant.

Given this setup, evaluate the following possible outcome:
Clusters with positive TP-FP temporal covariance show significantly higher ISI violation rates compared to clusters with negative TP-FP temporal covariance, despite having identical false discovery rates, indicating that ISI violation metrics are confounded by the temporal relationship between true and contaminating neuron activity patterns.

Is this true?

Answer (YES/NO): YES